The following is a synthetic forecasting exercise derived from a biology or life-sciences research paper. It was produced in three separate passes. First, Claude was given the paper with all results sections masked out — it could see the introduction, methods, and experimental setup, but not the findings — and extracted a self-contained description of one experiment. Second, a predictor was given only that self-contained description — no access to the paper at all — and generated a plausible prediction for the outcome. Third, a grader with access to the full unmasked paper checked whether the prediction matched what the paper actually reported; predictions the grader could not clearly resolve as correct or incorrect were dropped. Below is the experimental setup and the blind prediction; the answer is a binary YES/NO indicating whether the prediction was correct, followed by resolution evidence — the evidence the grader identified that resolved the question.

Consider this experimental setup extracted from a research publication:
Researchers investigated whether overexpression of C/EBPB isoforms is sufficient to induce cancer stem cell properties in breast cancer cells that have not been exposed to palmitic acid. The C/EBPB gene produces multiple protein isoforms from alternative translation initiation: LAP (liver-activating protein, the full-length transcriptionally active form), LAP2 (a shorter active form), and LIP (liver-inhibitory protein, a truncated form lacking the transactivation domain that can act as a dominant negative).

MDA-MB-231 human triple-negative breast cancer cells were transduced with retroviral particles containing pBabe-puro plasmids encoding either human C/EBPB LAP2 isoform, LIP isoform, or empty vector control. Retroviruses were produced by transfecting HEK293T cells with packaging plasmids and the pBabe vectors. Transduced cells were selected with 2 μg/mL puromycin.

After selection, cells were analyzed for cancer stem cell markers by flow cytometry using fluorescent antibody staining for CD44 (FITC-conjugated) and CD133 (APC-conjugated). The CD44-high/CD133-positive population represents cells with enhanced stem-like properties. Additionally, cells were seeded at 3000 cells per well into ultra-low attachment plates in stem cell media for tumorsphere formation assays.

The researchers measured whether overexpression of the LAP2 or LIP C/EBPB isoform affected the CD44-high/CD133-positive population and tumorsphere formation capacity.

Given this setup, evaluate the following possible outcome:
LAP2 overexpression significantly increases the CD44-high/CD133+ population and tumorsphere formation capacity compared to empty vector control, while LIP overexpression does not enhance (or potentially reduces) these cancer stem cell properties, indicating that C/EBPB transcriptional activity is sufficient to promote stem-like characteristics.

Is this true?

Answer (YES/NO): NO